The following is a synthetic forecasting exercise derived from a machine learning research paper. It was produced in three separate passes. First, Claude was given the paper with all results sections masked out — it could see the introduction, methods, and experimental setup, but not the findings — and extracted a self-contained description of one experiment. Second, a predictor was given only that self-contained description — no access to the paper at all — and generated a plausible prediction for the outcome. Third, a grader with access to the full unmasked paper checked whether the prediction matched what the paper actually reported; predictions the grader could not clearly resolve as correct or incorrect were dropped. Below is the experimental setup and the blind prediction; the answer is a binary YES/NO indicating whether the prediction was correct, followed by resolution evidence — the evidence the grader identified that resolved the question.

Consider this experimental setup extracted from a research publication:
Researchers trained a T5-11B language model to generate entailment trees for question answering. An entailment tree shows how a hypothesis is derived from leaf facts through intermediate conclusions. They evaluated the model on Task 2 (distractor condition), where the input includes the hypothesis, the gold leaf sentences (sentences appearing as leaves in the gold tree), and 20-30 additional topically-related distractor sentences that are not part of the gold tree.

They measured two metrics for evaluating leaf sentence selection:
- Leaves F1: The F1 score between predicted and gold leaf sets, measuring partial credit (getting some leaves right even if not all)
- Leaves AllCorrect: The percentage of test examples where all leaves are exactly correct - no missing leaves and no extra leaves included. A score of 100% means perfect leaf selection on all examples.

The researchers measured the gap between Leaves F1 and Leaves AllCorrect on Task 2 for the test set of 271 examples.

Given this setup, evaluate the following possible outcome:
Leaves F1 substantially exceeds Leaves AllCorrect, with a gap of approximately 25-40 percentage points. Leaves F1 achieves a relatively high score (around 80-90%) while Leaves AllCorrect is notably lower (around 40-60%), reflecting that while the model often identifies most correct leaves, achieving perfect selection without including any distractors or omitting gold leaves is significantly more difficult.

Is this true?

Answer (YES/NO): YES